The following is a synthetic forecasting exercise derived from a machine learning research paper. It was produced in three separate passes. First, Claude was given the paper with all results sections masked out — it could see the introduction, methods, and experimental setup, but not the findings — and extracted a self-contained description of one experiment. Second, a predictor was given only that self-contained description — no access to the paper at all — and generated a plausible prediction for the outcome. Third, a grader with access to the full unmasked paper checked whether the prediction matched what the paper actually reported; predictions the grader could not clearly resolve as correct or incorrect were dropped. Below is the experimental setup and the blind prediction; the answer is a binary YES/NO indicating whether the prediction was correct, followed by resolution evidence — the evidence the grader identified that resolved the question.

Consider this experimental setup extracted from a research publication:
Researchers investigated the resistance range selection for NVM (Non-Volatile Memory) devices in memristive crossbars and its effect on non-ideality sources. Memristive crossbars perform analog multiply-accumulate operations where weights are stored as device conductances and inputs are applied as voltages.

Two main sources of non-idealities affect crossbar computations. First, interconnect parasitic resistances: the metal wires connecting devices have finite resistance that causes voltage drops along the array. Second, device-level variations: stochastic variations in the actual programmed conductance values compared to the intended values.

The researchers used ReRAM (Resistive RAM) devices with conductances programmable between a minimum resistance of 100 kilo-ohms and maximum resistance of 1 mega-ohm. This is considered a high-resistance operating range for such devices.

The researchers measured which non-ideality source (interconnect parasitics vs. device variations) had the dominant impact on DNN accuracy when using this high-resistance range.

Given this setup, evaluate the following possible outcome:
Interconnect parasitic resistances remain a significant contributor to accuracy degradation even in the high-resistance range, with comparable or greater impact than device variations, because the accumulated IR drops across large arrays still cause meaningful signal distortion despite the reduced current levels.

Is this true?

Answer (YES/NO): NO